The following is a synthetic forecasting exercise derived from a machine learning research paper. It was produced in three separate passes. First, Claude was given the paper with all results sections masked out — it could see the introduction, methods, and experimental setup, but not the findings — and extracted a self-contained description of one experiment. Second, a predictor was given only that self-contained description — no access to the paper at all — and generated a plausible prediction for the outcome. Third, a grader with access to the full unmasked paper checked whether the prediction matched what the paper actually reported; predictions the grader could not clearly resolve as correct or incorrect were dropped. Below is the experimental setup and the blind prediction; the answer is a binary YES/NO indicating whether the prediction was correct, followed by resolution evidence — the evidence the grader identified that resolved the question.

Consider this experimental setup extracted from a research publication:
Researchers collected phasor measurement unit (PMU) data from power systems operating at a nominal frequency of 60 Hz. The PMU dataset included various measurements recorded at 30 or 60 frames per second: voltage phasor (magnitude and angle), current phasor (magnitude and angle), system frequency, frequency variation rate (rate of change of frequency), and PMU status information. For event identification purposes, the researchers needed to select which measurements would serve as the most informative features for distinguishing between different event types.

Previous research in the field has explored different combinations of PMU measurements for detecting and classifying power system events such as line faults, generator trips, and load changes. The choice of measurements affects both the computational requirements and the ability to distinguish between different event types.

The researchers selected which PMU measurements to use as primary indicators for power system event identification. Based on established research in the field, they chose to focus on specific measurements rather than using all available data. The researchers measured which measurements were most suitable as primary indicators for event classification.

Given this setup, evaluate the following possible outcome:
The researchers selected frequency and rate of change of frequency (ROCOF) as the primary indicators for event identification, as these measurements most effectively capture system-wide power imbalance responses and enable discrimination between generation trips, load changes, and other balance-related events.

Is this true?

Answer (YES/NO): NO